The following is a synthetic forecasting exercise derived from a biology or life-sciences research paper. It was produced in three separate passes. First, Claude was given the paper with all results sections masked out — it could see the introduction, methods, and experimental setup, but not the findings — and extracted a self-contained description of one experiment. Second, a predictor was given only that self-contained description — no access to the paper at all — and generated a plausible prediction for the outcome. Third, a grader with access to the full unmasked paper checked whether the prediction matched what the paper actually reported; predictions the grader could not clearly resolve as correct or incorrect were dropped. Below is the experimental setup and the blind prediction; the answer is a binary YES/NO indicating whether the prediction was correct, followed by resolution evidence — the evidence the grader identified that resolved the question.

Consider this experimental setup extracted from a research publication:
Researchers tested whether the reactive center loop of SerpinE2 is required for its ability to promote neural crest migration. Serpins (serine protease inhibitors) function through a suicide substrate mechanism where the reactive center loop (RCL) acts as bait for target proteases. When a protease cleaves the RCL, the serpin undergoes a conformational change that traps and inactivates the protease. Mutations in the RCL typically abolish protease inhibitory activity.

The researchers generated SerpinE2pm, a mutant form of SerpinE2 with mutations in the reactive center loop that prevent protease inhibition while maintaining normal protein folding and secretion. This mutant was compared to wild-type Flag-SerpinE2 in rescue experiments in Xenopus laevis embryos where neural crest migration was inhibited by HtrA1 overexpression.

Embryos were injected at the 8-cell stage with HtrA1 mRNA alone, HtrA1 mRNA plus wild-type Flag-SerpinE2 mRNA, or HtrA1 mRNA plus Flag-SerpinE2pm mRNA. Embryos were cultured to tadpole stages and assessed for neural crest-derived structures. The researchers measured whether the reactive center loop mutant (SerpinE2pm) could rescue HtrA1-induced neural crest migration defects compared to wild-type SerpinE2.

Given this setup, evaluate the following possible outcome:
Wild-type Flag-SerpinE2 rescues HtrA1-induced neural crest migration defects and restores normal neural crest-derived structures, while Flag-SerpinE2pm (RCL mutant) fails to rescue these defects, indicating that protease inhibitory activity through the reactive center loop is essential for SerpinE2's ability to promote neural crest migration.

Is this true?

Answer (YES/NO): YES